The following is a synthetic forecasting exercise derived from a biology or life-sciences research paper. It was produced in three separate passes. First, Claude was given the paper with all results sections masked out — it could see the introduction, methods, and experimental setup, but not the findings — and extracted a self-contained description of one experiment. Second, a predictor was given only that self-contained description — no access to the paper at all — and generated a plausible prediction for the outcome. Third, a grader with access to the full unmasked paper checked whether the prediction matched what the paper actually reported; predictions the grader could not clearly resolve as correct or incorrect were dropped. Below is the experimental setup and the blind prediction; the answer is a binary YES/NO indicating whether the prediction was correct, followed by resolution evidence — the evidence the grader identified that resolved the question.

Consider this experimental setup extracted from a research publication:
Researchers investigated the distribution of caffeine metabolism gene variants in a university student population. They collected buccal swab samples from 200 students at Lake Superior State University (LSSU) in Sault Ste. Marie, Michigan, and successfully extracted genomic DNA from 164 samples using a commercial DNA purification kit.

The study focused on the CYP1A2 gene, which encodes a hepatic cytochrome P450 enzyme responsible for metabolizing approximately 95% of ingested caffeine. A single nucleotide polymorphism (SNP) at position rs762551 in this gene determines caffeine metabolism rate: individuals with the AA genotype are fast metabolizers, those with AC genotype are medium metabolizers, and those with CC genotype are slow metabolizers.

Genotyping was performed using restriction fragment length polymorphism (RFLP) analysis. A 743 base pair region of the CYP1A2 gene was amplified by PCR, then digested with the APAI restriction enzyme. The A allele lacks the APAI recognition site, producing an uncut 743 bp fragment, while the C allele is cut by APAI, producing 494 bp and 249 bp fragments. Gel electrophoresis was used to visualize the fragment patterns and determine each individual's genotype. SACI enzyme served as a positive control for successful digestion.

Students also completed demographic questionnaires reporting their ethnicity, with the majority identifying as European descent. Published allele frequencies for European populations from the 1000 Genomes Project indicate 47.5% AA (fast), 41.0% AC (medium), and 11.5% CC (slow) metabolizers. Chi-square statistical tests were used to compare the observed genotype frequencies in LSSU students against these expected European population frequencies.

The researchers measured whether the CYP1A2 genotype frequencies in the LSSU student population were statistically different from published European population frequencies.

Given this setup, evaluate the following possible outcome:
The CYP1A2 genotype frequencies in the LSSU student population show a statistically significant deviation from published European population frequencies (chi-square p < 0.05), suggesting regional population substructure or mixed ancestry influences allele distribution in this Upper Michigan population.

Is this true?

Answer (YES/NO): NO